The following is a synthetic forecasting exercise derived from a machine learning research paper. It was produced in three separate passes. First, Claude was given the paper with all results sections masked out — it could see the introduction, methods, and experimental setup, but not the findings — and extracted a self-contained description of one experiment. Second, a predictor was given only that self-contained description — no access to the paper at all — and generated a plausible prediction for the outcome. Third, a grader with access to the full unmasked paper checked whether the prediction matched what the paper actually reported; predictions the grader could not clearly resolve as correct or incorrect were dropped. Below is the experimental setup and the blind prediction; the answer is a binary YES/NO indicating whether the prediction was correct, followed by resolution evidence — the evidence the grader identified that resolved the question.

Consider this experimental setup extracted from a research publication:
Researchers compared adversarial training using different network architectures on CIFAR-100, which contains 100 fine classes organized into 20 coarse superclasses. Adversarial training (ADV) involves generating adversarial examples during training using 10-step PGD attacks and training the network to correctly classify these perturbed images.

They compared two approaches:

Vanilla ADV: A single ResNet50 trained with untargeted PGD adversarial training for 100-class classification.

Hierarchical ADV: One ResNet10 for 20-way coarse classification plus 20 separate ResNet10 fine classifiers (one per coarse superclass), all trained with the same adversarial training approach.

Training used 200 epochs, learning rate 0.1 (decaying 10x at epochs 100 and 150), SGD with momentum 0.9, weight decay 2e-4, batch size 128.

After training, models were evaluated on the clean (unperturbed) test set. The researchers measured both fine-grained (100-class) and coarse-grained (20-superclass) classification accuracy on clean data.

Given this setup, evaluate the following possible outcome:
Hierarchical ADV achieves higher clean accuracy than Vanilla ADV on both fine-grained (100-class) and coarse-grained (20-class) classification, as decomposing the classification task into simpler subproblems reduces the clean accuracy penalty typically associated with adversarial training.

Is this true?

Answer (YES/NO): NO